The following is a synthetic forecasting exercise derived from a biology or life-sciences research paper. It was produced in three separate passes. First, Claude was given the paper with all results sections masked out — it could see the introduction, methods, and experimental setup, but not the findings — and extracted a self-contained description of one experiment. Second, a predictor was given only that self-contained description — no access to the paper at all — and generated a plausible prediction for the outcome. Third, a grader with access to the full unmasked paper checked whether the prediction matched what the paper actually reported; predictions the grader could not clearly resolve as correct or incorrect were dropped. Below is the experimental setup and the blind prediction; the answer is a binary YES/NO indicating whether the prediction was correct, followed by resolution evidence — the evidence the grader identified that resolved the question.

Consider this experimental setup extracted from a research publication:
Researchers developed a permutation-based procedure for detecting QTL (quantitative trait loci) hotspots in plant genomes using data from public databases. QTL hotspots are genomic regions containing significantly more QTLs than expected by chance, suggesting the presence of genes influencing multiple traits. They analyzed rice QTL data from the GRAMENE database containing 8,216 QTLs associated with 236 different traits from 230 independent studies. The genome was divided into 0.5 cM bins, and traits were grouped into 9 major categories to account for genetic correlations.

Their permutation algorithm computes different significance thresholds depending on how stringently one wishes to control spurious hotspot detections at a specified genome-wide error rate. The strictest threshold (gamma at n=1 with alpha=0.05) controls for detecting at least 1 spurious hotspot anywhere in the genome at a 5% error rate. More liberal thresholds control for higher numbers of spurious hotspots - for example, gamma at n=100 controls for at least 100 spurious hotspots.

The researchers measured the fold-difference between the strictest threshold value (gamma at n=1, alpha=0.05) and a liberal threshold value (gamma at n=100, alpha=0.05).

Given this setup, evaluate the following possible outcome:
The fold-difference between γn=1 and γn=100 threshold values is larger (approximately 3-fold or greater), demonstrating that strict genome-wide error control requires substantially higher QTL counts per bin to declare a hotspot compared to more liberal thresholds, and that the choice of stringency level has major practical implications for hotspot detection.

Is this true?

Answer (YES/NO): YES